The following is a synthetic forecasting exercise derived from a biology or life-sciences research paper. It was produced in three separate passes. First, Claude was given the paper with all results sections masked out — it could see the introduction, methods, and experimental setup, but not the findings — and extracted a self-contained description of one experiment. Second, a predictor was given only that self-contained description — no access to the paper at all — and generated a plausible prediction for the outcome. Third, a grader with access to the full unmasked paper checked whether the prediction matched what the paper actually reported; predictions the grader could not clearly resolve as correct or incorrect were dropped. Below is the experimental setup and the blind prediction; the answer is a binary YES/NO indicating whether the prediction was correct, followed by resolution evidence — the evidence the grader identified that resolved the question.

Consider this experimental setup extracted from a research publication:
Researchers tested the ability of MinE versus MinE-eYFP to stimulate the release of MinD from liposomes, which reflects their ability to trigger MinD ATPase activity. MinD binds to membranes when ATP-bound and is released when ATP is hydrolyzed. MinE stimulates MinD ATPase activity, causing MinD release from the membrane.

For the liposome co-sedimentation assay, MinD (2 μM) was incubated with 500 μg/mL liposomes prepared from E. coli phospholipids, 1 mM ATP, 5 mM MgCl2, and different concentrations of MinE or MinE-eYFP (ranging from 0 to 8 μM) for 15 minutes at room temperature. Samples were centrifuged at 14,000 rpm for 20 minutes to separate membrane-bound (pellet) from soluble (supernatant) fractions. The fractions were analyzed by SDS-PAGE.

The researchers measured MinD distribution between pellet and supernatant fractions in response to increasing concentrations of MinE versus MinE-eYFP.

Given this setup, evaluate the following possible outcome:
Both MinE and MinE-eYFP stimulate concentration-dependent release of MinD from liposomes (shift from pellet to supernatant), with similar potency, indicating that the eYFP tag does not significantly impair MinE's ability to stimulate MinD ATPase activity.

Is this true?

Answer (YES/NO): NO